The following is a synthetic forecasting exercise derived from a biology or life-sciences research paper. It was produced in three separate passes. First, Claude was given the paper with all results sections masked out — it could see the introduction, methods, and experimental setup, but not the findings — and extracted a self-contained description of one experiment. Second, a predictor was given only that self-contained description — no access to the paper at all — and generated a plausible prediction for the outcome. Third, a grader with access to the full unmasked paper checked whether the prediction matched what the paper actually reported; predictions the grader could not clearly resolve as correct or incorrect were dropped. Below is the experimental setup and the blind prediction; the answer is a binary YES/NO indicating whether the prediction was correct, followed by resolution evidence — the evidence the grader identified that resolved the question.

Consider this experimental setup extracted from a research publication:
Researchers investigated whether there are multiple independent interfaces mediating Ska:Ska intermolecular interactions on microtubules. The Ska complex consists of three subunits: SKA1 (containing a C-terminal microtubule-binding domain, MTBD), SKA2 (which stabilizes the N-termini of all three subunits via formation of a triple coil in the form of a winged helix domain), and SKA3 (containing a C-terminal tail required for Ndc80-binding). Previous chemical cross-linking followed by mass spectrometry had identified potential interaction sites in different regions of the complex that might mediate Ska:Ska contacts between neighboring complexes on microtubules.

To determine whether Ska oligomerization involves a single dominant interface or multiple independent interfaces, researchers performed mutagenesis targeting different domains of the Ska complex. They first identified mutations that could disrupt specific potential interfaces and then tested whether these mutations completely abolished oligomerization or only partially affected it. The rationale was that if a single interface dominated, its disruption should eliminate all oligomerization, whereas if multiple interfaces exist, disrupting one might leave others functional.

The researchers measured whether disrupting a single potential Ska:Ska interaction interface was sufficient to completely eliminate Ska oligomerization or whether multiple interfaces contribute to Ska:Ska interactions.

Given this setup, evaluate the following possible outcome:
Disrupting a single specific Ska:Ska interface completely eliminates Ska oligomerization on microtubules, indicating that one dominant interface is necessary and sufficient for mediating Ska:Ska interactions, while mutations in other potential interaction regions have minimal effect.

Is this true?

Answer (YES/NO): NO